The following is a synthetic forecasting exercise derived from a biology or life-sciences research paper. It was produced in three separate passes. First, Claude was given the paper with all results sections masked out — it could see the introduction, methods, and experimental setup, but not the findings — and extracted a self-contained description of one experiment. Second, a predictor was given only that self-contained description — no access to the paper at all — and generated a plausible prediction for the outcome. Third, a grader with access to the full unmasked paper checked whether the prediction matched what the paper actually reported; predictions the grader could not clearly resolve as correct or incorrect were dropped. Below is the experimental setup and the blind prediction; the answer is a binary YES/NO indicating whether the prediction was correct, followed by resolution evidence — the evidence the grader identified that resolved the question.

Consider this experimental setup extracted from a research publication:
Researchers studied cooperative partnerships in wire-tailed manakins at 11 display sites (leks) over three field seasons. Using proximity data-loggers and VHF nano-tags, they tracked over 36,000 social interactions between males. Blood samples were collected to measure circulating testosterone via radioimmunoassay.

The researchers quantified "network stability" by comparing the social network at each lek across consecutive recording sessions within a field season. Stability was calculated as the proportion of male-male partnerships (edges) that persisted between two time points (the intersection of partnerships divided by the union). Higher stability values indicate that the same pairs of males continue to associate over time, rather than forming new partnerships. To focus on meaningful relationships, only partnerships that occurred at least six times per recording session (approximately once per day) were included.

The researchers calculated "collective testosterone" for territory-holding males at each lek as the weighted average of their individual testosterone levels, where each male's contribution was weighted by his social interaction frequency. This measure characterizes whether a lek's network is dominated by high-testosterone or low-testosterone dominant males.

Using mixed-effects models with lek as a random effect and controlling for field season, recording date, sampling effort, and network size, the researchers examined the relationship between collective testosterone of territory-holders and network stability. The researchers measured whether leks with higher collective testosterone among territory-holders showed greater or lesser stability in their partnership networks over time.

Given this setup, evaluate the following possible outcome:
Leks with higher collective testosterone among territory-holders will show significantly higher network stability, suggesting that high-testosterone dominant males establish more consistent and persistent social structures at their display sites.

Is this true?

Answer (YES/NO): NO